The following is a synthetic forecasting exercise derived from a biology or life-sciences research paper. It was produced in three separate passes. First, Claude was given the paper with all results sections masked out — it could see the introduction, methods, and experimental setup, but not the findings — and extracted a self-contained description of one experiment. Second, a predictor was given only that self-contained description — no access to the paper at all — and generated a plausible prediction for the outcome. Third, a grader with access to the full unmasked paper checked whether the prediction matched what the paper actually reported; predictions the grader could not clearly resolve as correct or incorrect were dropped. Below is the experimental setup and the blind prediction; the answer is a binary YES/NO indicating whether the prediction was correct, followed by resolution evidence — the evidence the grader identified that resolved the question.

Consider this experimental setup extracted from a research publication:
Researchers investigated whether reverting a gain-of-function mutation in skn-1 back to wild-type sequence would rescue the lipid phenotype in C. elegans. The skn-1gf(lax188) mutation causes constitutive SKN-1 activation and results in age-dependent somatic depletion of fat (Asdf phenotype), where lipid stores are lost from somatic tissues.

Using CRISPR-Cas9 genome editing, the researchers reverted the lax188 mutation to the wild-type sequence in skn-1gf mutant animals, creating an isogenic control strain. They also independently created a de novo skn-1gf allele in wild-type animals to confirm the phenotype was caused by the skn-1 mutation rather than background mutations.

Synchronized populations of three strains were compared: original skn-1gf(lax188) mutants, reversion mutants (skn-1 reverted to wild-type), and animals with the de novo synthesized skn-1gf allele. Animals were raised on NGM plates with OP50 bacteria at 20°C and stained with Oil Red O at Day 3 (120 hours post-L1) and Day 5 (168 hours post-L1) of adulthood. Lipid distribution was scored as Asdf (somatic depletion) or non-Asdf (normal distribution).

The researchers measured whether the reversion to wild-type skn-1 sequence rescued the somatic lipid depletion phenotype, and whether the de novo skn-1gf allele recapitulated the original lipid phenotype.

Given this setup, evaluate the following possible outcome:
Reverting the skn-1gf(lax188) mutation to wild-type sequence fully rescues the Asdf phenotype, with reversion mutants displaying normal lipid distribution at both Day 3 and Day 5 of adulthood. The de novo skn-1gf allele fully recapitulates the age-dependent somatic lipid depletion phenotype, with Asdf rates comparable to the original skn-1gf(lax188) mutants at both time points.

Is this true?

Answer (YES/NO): YES